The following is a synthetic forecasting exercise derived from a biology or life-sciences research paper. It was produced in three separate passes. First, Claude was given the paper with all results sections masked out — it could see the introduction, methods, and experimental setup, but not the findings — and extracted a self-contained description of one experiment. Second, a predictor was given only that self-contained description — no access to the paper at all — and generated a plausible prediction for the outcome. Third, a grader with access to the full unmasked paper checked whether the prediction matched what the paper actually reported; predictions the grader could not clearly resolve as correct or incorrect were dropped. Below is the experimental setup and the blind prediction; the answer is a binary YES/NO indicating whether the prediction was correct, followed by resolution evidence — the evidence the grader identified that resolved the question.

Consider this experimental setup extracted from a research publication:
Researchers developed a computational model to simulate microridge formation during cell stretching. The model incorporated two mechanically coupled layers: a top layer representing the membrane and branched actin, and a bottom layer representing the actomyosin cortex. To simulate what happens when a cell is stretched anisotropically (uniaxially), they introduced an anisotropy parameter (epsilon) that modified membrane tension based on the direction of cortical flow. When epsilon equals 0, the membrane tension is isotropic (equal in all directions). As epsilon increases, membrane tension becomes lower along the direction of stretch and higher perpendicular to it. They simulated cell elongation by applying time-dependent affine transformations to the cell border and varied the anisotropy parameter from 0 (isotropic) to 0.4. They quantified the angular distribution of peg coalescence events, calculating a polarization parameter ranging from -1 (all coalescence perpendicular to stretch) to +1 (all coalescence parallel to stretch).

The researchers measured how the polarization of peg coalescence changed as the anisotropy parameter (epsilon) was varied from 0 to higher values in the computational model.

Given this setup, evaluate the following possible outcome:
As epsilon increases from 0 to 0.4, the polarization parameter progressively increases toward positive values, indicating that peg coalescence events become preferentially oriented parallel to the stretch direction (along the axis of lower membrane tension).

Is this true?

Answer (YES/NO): YES